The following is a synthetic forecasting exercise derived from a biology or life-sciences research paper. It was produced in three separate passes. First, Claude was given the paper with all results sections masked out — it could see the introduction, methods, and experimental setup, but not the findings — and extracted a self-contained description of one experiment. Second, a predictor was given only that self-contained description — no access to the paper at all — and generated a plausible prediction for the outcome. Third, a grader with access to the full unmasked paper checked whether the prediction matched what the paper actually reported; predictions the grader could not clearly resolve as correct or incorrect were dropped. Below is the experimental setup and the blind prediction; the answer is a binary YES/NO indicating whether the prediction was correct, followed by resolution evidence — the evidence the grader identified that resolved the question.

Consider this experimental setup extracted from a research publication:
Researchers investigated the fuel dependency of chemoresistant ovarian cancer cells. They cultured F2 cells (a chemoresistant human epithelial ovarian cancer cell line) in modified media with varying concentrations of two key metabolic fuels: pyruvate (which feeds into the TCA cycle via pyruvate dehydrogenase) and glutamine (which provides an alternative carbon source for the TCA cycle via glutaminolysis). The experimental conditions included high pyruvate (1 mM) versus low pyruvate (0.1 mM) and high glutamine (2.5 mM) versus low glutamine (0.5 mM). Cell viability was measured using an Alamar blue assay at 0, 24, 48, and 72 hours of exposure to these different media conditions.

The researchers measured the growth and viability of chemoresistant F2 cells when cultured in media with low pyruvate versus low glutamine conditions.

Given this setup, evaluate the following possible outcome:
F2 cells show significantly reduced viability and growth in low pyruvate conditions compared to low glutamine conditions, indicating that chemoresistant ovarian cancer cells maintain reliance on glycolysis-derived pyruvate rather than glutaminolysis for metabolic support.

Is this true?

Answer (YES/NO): NO